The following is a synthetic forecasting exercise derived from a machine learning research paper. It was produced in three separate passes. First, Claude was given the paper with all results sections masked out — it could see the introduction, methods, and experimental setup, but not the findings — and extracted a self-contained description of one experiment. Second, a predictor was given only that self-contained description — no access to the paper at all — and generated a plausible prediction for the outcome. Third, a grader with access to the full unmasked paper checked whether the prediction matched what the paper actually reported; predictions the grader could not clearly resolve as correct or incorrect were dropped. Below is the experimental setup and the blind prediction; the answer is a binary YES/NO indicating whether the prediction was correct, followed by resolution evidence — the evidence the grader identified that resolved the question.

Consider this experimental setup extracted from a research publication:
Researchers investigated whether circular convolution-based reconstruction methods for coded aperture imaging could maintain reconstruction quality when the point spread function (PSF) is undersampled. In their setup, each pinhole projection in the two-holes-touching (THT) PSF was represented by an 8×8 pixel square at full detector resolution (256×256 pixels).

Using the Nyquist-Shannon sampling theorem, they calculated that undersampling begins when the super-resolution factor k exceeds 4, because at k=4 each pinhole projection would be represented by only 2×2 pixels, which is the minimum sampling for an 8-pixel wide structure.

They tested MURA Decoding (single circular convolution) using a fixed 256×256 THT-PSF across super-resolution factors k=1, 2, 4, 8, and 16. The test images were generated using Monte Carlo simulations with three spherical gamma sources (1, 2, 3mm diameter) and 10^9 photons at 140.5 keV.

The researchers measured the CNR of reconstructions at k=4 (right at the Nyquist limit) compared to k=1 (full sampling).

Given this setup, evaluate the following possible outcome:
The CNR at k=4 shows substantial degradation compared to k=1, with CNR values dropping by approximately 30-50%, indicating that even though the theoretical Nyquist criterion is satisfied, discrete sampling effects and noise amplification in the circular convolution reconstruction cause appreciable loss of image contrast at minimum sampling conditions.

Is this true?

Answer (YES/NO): NO